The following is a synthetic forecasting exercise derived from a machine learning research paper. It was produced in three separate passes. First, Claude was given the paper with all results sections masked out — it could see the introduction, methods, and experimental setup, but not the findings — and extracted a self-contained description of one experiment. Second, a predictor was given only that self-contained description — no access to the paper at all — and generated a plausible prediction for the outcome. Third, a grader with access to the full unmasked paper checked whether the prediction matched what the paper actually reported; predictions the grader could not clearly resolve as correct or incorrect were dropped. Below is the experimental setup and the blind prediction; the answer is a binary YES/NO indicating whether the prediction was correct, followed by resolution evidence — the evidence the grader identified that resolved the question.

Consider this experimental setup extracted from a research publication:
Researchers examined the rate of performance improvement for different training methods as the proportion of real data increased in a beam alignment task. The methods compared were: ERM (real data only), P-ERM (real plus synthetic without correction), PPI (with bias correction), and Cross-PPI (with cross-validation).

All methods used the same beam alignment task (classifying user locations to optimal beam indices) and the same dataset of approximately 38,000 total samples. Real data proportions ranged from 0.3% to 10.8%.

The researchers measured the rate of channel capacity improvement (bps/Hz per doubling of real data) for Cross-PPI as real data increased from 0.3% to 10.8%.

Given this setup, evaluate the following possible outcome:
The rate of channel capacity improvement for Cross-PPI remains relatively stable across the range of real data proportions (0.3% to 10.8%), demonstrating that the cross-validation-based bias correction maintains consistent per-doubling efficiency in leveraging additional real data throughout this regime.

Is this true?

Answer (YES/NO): NO